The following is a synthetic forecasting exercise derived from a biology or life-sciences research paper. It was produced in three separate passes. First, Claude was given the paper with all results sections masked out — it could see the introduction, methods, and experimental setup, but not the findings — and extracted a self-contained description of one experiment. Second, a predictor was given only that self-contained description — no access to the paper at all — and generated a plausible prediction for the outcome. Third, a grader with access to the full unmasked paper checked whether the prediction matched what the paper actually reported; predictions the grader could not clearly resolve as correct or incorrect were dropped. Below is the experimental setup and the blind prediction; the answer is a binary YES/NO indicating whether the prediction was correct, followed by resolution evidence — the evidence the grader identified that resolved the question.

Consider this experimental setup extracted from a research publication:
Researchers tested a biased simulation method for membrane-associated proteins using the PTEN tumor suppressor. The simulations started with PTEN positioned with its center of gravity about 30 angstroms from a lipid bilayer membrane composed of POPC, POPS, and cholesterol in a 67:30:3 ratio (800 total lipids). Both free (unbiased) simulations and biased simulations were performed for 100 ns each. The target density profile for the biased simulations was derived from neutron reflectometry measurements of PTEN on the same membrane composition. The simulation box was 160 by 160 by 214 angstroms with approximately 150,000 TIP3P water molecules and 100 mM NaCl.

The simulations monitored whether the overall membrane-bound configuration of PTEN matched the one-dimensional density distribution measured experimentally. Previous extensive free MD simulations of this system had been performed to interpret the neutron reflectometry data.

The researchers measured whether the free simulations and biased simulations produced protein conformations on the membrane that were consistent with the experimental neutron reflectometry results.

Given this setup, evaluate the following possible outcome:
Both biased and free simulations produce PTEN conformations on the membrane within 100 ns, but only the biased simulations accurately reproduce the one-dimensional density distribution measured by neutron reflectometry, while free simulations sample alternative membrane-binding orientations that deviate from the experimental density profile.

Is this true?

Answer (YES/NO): NO